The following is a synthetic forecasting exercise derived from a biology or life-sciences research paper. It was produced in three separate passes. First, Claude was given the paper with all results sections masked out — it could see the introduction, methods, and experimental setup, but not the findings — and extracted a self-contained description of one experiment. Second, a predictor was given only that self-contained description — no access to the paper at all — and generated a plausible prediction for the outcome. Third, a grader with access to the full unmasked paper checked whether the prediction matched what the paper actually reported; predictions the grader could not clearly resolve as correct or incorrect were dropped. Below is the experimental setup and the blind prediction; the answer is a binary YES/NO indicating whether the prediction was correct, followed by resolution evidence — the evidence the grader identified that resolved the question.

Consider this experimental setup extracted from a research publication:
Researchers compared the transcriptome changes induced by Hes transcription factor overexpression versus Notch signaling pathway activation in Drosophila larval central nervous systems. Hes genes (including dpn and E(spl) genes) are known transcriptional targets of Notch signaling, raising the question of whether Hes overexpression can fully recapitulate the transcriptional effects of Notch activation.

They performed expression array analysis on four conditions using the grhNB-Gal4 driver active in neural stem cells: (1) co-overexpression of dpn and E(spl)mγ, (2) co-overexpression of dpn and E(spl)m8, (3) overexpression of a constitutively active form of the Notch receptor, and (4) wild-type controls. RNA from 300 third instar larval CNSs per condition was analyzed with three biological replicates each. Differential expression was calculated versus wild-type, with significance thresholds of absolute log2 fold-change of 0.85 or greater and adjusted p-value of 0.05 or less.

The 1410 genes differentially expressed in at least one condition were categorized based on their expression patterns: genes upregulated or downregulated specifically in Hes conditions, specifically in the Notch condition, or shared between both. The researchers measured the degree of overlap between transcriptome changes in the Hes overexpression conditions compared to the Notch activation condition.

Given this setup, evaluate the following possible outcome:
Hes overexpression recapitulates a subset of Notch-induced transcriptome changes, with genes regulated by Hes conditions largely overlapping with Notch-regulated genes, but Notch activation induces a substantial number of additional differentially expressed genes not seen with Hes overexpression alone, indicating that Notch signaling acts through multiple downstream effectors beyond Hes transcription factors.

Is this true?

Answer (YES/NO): NO